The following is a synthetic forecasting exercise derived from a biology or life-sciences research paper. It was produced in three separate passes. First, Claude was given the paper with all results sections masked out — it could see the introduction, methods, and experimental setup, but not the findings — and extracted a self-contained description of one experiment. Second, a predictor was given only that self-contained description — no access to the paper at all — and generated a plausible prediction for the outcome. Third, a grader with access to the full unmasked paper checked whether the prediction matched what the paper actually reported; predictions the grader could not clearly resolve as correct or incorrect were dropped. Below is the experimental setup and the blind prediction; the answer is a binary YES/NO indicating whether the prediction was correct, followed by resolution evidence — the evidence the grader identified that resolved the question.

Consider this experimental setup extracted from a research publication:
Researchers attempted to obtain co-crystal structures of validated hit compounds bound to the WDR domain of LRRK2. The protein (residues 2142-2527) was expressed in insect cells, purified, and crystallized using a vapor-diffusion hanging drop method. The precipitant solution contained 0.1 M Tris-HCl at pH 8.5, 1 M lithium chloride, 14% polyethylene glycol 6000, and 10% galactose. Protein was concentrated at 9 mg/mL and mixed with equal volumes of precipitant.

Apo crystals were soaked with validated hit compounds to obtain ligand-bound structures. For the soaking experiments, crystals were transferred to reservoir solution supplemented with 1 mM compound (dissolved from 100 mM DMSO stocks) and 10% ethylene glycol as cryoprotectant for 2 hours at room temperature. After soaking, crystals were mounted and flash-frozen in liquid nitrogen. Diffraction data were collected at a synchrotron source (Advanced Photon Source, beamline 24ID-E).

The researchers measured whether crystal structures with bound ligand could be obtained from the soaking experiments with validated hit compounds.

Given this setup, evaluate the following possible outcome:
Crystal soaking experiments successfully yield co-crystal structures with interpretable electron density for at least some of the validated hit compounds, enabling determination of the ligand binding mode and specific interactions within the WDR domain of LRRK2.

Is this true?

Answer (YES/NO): YES